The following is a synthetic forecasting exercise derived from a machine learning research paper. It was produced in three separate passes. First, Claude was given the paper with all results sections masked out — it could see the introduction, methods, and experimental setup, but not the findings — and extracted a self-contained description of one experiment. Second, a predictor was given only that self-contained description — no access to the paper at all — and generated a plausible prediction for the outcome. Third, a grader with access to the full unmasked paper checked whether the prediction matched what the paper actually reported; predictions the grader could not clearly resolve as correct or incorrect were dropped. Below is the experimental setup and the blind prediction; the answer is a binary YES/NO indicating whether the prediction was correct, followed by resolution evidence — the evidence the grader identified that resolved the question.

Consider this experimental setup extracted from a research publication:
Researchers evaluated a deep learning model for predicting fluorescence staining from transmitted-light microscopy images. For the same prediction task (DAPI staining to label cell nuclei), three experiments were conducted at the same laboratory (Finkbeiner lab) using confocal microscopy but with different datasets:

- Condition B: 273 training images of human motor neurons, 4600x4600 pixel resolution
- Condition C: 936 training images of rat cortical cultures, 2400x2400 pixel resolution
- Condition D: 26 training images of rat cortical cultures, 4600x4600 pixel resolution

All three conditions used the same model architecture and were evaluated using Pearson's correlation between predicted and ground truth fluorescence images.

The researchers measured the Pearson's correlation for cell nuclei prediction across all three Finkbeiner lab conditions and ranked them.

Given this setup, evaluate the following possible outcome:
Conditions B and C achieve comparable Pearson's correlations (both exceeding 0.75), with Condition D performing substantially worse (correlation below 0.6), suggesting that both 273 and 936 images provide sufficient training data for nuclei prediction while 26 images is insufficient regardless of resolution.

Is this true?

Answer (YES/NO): NO